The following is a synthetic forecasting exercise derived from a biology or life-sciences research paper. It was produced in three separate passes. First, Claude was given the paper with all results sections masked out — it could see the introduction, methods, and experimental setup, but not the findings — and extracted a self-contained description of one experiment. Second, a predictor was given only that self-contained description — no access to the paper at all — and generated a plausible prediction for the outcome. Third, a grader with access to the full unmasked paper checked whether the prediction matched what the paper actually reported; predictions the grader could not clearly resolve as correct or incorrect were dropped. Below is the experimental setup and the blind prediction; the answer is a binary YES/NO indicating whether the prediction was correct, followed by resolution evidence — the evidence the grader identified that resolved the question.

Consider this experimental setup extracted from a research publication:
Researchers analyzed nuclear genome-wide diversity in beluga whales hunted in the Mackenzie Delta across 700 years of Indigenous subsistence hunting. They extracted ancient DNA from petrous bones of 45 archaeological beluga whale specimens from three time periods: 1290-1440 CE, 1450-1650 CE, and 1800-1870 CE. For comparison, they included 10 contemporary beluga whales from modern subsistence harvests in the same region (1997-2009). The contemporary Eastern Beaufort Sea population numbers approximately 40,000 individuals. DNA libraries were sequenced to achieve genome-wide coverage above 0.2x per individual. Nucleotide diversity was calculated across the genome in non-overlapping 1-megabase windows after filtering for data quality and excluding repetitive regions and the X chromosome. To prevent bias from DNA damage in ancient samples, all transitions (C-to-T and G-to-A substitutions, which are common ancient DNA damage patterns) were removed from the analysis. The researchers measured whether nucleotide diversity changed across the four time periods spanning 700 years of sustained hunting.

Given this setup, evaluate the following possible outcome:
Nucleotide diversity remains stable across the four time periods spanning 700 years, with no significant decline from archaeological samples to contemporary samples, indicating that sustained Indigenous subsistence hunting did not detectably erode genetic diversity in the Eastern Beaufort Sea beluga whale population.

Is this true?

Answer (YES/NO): YES